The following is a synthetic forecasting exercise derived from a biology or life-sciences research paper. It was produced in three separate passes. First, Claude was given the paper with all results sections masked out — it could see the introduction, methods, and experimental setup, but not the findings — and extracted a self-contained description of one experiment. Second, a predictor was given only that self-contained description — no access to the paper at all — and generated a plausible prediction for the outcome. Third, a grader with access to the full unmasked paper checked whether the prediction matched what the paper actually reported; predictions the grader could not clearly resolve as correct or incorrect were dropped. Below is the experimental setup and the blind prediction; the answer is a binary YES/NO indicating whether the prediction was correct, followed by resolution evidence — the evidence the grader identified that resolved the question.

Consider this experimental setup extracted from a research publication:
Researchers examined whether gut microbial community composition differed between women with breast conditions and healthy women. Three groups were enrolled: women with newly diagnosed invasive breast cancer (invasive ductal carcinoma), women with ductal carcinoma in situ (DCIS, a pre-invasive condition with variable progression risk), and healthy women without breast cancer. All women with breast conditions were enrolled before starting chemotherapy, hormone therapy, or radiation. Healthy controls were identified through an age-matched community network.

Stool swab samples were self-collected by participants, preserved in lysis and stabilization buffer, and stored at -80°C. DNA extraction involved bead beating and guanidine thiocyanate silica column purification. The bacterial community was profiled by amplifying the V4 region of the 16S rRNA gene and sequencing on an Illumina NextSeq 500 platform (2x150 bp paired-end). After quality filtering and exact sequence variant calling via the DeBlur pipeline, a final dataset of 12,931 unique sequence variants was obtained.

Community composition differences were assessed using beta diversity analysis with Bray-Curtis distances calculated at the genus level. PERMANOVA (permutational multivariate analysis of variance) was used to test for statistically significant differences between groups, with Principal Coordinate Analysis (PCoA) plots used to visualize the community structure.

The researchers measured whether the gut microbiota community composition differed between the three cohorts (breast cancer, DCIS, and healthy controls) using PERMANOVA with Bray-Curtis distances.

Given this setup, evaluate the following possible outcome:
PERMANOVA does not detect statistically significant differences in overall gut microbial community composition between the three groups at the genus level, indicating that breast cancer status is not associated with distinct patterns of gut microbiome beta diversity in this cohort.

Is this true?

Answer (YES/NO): NO